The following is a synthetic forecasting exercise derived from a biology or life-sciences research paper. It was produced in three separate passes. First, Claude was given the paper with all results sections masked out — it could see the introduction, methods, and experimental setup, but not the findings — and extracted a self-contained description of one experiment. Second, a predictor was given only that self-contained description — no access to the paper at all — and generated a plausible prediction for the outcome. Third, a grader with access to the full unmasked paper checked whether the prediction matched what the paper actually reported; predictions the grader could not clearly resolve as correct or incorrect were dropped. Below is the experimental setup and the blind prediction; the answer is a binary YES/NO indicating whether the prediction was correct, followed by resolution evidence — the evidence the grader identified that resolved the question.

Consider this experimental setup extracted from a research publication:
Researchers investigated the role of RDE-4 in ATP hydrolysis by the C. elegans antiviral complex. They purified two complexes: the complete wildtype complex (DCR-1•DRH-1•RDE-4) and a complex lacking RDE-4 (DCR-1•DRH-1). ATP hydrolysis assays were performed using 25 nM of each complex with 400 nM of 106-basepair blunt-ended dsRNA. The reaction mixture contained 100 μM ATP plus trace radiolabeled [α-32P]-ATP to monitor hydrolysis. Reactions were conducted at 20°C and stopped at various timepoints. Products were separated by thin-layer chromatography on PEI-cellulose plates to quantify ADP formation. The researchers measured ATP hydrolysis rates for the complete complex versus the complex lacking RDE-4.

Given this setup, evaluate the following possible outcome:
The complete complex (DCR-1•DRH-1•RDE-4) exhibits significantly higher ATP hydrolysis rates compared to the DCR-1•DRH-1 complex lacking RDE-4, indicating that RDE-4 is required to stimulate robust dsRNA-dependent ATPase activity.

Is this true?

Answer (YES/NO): YES